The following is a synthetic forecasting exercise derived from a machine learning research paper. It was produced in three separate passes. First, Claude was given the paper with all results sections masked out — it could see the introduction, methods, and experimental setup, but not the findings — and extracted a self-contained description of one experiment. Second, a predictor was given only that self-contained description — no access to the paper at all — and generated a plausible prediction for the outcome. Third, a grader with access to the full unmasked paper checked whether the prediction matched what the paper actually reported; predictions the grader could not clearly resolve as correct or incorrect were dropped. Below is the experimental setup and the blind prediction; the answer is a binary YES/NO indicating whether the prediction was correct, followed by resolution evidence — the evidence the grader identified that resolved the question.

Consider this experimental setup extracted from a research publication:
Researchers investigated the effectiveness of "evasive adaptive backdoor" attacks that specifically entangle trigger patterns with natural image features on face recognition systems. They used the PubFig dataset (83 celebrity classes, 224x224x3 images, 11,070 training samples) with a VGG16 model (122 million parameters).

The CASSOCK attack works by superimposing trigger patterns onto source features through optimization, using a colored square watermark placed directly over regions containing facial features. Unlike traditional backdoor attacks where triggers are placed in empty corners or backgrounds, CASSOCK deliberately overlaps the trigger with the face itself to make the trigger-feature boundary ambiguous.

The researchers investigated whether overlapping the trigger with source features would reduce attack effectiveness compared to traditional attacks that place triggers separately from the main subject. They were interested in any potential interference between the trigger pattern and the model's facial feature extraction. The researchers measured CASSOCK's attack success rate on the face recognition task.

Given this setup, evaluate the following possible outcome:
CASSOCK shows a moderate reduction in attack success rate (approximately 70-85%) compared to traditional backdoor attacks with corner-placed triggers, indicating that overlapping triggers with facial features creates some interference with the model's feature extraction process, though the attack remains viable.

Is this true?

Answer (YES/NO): NO